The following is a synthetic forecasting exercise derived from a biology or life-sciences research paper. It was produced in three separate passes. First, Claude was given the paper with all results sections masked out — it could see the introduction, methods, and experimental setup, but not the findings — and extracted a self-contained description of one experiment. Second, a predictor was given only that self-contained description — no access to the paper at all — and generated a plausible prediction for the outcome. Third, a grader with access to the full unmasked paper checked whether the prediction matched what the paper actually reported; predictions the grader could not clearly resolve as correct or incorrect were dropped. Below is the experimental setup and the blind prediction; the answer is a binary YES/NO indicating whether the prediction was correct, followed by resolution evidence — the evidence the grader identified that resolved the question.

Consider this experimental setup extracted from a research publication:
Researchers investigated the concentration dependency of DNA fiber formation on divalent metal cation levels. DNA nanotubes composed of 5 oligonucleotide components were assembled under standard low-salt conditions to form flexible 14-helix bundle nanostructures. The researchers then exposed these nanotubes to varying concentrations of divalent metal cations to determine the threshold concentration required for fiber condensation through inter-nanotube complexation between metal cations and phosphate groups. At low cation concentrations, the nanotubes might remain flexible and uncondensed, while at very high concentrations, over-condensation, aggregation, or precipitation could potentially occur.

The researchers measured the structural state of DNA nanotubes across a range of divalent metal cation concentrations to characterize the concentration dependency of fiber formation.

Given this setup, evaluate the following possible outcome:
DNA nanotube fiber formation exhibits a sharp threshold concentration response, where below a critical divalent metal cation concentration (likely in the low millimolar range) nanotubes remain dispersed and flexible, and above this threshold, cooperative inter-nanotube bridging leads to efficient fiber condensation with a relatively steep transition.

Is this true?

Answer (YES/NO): NO